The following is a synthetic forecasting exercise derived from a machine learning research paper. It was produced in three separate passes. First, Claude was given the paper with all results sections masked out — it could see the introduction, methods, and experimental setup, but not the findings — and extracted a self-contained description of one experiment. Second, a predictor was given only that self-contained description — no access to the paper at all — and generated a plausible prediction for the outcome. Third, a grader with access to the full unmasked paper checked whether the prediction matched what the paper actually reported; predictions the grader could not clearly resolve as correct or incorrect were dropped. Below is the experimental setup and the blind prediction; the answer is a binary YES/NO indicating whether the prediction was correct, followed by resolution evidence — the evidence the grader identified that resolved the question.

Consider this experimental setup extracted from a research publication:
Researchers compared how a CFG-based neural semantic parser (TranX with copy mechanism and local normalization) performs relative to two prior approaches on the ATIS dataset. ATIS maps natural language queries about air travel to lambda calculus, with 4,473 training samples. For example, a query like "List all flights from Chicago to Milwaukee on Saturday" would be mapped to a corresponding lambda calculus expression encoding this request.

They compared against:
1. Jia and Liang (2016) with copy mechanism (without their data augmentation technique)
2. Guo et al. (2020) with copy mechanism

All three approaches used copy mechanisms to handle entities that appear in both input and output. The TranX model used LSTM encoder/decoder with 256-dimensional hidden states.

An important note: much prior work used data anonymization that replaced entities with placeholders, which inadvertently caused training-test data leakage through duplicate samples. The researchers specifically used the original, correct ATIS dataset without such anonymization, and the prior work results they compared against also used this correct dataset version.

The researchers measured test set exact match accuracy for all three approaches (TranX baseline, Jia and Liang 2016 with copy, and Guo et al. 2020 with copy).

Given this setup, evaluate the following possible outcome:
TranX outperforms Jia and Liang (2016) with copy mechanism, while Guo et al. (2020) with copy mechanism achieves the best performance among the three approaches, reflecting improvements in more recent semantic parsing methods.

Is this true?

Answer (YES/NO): NO